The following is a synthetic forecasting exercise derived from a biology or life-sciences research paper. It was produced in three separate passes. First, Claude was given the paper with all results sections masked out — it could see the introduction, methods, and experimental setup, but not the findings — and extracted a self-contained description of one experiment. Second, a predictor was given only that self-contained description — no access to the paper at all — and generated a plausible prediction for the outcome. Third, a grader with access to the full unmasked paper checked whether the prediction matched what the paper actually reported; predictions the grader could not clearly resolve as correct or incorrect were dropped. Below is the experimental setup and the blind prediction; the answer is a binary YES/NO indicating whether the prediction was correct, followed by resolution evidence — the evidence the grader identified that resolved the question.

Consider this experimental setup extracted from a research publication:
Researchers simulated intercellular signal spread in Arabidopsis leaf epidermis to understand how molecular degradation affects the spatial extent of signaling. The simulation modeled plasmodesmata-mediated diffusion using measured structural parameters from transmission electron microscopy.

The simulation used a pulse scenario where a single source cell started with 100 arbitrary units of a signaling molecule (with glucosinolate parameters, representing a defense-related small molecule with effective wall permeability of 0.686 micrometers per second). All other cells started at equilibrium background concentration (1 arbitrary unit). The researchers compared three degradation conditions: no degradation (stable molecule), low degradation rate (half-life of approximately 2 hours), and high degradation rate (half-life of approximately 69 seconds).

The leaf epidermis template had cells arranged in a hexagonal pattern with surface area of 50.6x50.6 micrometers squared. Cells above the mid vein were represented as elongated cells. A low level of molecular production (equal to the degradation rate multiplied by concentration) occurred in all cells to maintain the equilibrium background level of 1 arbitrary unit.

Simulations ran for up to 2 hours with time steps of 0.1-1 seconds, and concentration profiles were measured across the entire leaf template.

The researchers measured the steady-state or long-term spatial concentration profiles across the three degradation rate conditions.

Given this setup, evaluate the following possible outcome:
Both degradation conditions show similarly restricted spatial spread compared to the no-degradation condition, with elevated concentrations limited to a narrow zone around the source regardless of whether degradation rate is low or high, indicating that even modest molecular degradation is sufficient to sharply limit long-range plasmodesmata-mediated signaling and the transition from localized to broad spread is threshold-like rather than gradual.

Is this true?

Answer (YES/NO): NO